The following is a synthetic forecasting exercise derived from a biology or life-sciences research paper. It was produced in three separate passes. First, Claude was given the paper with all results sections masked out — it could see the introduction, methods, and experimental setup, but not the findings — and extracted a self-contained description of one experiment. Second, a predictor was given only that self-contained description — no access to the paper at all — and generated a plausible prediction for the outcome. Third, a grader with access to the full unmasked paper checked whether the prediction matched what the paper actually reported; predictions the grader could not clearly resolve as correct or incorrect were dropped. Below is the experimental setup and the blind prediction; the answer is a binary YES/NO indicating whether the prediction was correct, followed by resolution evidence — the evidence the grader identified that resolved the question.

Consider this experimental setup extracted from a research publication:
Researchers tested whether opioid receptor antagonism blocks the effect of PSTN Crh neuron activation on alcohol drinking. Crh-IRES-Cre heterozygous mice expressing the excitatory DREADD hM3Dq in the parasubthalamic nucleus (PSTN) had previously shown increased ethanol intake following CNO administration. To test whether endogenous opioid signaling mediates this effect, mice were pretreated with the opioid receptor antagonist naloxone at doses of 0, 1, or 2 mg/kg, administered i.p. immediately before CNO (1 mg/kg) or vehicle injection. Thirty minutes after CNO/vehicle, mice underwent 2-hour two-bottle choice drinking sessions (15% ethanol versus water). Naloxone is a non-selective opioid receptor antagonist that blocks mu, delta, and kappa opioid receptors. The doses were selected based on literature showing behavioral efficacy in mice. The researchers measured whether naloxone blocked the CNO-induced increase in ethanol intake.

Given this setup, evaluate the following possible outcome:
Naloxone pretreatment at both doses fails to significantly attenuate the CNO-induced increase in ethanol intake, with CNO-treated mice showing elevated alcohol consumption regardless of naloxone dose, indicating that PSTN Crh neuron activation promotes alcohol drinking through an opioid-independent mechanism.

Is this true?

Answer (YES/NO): YES